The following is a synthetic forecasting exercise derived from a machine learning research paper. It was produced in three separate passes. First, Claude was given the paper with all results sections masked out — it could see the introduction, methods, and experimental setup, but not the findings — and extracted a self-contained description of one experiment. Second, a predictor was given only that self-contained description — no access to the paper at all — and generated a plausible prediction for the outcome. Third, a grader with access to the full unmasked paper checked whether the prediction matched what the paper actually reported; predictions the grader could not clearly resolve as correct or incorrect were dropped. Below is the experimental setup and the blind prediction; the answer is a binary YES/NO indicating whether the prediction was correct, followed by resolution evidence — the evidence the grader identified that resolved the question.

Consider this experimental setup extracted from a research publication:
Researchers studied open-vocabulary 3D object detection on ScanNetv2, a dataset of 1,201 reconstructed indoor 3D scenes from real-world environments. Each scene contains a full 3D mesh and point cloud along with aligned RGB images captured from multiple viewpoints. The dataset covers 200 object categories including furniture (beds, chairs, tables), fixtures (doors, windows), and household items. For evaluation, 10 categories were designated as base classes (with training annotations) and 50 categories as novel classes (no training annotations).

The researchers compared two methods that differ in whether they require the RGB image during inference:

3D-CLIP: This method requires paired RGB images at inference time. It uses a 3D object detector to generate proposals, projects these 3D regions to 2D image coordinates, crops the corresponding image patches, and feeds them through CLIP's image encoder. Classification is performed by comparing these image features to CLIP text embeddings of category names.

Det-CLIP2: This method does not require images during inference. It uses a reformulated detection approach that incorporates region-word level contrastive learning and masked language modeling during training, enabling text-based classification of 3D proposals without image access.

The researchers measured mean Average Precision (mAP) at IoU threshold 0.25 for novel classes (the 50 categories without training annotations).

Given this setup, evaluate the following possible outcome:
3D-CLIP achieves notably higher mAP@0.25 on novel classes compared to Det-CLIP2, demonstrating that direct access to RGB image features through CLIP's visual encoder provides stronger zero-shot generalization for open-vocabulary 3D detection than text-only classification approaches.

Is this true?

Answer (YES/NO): YES